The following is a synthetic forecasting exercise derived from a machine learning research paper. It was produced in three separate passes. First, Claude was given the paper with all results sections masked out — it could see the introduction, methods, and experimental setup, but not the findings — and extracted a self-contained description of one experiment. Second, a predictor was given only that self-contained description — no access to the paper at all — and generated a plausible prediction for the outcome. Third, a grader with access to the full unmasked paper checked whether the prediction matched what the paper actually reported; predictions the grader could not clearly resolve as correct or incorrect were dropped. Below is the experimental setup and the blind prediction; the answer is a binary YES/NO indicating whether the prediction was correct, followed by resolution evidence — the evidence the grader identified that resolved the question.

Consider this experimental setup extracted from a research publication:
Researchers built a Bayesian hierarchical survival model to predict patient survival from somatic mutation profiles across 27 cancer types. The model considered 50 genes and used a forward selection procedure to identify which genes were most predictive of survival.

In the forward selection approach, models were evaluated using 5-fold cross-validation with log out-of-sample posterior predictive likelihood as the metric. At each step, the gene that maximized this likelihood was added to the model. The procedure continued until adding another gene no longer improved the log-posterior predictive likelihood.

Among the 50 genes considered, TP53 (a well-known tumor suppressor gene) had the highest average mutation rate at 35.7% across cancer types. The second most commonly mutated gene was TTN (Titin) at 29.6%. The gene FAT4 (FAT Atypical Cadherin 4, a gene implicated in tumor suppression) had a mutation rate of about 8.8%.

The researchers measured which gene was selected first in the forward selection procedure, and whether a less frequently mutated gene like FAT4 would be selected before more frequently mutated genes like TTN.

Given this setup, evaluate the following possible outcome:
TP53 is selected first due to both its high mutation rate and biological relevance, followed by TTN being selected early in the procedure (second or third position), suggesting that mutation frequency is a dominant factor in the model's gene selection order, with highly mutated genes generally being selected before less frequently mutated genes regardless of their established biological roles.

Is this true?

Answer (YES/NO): NO